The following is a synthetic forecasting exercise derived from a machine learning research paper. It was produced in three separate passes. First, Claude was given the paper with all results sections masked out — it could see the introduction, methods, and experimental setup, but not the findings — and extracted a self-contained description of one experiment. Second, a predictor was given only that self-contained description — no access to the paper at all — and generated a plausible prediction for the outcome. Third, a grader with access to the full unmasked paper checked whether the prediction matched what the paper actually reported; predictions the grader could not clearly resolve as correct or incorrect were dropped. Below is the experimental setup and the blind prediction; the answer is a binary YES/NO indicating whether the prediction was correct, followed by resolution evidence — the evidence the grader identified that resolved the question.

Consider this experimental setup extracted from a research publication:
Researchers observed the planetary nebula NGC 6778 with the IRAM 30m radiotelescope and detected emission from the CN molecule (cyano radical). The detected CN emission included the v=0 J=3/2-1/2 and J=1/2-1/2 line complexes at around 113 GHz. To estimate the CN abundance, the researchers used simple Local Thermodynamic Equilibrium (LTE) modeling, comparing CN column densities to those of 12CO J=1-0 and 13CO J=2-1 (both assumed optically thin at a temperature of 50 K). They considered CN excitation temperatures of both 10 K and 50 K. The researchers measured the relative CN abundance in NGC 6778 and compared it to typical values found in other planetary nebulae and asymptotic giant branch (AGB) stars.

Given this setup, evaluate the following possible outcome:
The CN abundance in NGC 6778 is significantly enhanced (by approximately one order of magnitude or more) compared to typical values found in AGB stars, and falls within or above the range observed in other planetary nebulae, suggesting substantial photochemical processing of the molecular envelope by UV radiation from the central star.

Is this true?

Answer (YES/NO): NO